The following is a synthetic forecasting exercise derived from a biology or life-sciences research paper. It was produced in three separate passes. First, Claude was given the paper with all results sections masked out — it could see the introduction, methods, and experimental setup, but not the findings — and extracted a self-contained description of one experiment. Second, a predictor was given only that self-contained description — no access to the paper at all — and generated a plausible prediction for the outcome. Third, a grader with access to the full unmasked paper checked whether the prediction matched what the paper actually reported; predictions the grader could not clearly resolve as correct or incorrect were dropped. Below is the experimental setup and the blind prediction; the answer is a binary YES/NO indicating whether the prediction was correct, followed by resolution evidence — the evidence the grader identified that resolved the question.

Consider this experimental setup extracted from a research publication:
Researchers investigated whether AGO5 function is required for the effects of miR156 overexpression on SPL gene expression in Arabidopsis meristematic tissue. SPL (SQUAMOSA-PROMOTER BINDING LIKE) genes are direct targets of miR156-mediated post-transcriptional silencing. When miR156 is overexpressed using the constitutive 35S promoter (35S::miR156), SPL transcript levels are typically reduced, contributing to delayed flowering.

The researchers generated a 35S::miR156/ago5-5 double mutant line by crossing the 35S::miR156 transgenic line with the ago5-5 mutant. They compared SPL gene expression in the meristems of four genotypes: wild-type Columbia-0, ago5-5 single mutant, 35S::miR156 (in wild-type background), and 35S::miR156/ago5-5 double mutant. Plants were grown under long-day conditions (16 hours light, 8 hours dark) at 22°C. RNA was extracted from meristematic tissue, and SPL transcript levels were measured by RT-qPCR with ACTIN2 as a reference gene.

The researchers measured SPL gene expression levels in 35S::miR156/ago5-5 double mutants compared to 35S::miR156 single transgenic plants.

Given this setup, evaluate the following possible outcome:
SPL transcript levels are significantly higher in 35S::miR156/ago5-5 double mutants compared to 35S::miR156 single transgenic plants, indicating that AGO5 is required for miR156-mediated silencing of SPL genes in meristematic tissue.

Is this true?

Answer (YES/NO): YES